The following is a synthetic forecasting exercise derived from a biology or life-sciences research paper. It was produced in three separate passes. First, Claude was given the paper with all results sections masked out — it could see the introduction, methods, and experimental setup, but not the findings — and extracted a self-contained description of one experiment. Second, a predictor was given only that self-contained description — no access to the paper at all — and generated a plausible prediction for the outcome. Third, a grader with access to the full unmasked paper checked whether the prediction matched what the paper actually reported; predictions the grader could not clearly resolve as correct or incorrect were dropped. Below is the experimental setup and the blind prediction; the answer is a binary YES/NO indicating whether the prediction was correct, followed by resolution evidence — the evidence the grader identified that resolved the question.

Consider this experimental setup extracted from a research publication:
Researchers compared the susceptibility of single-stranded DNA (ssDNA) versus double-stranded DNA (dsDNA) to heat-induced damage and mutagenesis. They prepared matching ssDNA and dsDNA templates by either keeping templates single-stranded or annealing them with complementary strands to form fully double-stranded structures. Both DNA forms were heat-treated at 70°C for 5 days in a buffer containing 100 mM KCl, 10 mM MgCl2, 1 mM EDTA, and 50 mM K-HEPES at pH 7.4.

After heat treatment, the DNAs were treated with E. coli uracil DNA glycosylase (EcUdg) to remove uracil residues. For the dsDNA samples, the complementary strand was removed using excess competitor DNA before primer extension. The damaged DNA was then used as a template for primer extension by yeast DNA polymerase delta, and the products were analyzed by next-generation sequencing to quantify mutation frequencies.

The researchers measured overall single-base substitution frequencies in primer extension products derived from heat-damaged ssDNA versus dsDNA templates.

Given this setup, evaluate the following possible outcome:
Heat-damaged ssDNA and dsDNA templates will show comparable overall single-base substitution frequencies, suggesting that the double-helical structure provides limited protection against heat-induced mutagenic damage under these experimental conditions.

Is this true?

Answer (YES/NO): NO